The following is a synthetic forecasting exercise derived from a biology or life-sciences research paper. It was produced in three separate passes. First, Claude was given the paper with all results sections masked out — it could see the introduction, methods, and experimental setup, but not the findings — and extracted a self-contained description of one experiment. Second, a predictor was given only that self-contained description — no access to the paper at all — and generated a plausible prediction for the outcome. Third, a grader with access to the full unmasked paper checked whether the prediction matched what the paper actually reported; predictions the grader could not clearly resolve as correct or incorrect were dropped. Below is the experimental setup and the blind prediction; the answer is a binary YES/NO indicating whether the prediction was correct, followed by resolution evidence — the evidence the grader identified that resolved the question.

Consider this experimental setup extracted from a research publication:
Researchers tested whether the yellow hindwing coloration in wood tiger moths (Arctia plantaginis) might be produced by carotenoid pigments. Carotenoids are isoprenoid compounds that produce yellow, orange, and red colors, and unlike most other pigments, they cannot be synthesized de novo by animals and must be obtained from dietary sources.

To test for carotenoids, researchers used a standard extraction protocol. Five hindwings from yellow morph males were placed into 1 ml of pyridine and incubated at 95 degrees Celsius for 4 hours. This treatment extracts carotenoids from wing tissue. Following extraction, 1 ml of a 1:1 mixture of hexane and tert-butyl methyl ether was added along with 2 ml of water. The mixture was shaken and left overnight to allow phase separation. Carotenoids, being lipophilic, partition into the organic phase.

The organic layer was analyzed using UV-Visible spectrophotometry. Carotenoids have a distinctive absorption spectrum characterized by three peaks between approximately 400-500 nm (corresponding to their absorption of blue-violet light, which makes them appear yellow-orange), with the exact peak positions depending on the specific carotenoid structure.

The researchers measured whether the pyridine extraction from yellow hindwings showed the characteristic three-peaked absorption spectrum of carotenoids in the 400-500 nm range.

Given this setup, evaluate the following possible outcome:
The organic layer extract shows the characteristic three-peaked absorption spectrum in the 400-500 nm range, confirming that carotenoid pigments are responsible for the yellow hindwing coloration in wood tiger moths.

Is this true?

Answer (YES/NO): NO